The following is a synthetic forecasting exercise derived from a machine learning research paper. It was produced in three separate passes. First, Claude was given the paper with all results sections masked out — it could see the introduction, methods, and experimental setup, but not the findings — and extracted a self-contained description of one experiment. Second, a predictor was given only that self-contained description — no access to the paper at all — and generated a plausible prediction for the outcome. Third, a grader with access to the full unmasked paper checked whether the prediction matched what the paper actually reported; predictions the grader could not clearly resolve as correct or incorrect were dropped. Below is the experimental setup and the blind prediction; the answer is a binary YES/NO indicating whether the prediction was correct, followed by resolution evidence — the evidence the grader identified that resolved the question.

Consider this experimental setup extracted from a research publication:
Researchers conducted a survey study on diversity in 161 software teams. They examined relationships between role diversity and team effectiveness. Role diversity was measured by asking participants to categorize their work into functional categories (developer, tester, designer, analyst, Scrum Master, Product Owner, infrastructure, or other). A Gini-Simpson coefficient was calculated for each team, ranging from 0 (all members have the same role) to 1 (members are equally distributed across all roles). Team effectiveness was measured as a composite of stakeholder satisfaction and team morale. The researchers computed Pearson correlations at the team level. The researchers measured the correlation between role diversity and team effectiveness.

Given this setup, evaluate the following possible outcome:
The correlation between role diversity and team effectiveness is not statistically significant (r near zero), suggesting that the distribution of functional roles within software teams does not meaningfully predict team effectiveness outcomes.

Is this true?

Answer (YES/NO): YES